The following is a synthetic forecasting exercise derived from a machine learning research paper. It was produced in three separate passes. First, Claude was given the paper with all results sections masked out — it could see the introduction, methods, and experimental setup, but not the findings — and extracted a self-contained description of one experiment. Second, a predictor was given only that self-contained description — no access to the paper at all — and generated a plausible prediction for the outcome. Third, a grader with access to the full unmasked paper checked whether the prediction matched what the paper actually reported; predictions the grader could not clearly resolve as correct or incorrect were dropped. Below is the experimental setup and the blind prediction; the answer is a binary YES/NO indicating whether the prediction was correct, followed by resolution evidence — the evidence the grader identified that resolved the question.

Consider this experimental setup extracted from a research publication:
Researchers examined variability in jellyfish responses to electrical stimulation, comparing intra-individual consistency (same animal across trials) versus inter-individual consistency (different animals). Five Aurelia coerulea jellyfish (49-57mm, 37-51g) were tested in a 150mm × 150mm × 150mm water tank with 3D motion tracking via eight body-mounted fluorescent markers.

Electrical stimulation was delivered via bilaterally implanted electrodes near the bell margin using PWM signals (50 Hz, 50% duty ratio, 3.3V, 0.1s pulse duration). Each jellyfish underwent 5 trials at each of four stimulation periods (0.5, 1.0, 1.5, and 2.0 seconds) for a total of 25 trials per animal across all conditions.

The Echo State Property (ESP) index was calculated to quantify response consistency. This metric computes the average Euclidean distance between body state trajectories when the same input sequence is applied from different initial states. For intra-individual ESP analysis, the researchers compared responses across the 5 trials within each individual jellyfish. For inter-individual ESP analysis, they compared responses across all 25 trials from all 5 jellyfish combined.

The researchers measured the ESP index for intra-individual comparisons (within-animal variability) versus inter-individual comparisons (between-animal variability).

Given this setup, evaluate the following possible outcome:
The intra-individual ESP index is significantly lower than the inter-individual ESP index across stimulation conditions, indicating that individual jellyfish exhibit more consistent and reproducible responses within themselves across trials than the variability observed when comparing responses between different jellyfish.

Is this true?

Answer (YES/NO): YES